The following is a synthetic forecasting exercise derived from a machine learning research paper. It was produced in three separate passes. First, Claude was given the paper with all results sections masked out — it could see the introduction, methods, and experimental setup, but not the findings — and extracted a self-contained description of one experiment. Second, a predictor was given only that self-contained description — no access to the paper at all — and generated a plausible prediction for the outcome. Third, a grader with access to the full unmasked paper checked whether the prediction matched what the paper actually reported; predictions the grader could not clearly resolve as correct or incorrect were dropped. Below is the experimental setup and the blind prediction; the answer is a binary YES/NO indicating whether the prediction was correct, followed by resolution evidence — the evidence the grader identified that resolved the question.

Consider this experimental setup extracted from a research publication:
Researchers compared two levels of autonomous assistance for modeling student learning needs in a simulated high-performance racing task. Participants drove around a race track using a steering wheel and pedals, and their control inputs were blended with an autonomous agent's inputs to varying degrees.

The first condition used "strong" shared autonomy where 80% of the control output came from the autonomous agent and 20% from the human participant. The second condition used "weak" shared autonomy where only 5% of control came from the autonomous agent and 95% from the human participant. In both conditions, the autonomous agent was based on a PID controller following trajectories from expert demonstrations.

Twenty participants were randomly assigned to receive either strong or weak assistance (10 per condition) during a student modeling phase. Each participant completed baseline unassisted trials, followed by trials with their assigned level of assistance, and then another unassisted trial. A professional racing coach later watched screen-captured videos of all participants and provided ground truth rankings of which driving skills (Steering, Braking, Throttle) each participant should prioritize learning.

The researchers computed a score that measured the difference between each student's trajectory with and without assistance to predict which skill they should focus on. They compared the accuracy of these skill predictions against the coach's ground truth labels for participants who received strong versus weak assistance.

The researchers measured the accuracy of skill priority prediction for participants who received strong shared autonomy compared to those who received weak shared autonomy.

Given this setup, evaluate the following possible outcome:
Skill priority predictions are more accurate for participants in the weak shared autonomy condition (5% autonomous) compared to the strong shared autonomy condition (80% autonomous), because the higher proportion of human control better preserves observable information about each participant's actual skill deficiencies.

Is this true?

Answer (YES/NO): NO